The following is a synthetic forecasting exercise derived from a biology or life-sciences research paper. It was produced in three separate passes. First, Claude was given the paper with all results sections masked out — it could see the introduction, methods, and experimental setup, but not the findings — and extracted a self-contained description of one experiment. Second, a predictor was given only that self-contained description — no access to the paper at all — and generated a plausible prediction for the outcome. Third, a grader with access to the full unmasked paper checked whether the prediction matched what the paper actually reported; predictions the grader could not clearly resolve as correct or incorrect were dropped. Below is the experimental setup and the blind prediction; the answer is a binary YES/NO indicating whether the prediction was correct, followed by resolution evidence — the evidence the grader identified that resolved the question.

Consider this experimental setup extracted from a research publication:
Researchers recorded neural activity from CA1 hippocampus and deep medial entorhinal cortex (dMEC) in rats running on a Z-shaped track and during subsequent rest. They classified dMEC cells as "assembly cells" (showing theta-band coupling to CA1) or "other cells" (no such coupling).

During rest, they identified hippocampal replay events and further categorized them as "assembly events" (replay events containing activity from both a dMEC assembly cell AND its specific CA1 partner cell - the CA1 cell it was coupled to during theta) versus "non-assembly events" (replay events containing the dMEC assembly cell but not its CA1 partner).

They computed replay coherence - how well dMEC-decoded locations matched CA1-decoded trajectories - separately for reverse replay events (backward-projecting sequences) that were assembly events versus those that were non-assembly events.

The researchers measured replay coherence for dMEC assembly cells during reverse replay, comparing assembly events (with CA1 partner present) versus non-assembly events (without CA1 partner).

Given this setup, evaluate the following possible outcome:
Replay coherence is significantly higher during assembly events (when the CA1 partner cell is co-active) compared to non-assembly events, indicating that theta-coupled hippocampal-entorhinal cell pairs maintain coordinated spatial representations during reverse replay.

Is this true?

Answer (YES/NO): NO